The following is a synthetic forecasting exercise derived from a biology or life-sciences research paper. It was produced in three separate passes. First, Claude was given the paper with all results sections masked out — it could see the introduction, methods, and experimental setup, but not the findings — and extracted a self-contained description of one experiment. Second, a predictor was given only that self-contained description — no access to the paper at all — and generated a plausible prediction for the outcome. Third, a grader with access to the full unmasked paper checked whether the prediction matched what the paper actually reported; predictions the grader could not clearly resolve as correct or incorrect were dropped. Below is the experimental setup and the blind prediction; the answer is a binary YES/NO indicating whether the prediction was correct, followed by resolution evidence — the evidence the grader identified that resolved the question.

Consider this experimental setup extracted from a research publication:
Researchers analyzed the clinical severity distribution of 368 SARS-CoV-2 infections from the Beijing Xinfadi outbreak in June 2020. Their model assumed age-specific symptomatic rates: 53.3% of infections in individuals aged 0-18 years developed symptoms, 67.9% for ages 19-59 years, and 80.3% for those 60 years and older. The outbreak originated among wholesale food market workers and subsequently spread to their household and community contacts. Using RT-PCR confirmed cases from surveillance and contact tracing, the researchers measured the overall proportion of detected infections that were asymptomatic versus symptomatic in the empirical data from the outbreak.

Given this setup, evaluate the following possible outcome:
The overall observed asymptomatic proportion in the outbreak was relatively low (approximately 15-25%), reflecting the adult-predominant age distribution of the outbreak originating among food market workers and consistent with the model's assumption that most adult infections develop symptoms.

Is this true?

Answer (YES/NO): NO